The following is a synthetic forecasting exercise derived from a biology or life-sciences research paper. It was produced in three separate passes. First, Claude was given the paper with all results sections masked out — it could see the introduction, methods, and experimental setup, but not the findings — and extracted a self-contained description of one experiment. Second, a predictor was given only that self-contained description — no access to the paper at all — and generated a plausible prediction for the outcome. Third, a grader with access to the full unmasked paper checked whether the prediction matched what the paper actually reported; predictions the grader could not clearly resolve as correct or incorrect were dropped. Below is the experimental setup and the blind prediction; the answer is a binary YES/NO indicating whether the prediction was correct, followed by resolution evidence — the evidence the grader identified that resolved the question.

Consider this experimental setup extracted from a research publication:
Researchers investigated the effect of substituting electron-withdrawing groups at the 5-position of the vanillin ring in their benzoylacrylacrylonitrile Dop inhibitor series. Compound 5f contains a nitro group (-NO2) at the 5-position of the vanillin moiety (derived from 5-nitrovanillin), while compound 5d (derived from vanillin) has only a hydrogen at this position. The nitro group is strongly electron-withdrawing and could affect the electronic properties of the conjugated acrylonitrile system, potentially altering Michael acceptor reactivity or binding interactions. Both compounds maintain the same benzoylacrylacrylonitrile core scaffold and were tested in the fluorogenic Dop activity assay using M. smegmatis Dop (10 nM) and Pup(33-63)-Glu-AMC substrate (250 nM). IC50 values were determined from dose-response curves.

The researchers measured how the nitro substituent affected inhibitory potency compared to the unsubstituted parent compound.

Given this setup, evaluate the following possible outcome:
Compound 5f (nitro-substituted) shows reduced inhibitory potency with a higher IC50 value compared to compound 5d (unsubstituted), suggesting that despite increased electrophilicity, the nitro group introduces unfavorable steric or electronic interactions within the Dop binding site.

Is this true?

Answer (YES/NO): NO